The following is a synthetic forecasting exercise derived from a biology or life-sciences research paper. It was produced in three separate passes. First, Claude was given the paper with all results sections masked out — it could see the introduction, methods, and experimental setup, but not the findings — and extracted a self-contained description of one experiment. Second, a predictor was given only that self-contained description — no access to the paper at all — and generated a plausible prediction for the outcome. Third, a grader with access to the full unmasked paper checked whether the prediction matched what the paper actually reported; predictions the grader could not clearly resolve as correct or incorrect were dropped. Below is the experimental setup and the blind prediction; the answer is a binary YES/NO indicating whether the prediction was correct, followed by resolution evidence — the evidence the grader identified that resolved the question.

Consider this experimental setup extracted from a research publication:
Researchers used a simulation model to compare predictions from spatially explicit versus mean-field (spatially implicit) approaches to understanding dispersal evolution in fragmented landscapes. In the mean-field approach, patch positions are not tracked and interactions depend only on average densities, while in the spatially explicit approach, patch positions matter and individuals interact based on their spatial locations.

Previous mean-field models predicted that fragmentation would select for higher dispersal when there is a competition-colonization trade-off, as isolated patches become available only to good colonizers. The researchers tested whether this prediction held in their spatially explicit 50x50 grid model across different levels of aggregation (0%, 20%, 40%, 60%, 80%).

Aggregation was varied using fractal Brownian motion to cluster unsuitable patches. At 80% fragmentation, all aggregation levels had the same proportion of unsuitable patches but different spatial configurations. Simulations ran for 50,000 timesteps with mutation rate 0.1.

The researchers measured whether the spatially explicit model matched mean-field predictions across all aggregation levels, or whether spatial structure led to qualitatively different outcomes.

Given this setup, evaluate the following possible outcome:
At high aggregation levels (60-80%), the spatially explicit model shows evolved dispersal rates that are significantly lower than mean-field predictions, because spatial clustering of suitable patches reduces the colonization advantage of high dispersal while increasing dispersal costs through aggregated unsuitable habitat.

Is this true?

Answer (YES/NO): YES